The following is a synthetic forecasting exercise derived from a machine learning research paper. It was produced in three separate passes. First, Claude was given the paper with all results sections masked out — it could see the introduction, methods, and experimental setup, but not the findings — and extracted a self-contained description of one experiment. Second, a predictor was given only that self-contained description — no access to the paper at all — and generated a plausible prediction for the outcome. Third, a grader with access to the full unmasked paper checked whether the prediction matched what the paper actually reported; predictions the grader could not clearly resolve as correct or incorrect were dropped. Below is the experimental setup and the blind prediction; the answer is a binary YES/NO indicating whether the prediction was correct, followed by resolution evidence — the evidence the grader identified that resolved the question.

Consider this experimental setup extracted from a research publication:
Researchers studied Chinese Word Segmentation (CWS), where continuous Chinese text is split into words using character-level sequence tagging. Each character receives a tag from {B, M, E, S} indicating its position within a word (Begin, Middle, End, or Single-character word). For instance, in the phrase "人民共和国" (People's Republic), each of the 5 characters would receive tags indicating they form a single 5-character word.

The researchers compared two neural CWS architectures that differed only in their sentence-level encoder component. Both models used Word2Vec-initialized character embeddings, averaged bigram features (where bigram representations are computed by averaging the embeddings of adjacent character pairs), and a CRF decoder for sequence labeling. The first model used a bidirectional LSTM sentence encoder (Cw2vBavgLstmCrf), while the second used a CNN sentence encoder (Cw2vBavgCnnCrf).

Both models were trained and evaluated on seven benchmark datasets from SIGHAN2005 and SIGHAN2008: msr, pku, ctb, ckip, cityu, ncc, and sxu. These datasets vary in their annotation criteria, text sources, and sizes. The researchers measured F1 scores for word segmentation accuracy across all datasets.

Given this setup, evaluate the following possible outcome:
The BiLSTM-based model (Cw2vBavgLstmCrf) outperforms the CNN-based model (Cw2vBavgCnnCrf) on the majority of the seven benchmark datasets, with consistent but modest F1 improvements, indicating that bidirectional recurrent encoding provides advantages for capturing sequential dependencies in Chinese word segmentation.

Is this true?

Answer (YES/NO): NO